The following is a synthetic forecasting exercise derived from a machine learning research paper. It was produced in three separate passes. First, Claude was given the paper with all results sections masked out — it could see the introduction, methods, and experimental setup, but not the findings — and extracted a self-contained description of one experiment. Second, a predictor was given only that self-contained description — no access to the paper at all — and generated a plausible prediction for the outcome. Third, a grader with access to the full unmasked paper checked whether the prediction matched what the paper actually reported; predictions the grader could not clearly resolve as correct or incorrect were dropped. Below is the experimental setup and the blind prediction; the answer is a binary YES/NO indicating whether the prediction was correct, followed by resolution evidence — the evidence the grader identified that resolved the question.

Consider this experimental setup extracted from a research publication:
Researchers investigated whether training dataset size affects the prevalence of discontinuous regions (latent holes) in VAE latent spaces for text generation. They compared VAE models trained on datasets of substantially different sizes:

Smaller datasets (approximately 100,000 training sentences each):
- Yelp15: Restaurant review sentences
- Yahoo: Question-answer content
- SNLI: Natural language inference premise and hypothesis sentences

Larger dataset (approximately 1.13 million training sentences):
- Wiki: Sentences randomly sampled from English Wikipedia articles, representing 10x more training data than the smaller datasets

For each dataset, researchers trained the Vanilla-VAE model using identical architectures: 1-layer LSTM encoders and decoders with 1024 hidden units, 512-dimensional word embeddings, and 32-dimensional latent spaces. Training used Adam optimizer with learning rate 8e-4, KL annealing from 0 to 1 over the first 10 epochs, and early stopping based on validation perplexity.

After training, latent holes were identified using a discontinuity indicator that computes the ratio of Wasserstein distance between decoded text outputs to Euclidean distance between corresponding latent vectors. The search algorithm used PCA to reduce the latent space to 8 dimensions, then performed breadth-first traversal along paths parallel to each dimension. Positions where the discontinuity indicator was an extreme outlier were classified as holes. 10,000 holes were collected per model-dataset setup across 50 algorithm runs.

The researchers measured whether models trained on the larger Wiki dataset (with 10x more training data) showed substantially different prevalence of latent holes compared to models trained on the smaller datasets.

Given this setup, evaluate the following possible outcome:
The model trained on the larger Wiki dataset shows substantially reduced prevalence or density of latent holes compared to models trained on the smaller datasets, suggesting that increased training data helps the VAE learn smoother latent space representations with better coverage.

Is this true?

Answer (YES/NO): NO